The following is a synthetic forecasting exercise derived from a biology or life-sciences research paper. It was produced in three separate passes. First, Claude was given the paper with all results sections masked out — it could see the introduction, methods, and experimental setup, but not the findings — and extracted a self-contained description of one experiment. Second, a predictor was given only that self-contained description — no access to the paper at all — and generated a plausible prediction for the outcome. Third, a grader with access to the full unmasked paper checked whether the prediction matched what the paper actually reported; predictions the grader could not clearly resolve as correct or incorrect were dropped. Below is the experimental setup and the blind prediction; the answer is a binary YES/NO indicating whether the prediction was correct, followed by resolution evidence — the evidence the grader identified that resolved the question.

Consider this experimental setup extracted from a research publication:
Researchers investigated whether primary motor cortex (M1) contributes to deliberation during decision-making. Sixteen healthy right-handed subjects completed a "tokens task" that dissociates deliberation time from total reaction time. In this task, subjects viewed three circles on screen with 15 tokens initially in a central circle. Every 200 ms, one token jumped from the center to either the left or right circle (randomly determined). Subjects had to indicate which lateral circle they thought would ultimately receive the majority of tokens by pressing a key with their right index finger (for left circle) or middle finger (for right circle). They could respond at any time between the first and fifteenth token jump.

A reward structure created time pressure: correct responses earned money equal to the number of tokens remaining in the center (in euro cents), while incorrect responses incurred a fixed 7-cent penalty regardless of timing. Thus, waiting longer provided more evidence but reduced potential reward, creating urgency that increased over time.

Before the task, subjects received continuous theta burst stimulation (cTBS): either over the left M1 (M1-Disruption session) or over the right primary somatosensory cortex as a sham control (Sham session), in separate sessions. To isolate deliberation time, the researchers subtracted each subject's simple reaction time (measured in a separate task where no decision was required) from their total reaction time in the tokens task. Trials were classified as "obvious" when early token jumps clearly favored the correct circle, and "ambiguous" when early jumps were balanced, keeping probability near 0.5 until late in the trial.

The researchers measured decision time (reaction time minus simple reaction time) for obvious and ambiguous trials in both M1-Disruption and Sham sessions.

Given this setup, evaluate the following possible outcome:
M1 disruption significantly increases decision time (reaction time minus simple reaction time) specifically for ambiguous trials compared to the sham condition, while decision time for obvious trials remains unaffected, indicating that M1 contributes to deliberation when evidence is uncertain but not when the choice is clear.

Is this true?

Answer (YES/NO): NO